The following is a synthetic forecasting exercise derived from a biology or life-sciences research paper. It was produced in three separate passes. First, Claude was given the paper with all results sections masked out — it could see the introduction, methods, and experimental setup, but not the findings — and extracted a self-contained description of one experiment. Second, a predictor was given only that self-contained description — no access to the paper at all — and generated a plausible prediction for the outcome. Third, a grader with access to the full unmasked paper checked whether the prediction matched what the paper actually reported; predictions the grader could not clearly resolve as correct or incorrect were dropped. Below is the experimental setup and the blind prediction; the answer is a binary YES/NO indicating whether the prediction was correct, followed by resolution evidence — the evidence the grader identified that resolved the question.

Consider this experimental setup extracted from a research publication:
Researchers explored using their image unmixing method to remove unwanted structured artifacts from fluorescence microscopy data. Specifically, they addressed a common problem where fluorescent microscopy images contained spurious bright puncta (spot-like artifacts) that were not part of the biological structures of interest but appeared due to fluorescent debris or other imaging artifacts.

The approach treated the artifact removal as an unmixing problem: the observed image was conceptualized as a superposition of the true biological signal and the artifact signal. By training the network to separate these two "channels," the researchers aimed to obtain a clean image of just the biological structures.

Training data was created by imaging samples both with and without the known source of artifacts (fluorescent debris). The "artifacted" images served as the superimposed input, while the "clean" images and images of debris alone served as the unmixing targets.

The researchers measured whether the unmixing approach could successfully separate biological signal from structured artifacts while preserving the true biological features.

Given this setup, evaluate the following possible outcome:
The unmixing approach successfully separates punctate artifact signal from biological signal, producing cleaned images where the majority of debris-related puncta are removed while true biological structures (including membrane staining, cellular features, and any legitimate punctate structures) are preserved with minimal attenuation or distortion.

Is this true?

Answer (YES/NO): YES